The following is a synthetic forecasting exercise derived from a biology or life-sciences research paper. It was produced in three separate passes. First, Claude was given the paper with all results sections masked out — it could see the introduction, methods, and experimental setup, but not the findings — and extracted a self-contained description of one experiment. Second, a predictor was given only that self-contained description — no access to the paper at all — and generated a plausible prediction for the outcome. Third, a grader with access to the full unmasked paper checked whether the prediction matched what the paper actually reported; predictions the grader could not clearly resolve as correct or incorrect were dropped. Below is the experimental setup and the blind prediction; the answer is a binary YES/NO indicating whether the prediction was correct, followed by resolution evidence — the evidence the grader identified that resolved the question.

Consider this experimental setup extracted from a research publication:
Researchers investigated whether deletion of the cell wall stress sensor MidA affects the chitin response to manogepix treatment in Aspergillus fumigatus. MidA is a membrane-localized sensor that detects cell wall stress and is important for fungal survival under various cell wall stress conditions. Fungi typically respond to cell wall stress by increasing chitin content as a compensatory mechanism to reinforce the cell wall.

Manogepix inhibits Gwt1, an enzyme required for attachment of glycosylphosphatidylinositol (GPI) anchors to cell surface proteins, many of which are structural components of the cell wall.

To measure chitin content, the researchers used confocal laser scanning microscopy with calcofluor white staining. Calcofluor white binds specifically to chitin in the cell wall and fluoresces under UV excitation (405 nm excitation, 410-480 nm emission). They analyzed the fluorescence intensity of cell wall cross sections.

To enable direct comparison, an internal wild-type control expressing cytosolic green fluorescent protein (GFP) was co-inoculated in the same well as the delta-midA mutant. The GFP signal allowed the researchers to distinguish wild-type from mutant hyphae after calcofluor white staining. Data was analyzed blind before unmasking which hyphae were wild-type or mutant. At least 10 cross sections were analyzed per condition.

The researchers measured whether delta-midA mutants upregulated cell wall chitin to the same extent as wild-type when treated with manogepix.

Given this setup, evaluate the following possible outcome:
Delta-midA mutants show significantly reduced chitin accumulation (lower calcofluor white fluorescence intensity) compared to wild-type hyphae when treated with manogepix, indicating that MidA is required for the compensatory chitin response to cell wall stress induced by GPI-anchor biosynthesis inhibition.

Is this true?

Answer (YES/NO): YES